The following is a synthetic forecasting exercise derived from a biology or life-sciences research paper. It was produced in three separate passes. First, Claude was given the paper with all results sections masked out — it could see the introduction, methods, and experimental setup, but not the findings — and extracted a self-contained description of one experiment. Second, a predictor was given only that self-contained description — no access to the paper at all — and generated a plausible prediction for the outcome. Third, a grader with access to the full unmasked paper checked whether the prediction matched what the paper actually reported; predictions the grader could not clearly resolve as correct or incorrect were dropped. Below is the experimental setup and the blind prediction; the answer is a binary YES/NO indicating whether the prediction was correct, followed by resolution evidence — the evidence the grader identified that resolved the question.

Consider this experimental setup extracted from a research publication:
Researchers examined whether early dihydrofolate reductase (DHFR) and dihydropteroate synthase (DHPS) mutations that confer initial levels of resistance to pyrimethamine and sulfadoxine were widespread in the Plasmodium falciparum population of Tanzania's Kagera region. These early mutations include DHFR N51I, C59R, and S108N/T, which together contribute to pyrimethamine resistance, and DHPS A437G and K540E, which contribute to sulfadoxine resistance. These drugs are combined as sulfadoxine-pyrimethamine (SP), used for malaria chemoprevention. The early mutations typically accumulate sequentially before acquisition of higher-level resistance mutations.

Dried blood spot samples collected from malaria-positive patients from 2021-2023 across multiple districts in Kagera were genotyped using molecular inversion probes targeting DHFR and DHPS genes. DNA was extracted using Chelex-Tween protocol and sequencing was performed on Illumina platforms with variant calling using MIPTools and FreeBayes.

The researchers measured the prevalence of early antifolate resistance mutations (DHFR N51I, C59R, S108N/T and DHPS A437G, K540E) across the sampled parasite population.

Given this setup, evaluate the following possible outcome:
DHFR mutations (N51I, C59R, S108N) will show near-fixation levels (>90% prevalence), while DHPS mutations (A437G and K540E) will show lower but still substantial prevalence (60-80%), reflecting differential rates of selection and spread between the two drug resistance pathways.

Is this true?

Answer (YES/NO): NO